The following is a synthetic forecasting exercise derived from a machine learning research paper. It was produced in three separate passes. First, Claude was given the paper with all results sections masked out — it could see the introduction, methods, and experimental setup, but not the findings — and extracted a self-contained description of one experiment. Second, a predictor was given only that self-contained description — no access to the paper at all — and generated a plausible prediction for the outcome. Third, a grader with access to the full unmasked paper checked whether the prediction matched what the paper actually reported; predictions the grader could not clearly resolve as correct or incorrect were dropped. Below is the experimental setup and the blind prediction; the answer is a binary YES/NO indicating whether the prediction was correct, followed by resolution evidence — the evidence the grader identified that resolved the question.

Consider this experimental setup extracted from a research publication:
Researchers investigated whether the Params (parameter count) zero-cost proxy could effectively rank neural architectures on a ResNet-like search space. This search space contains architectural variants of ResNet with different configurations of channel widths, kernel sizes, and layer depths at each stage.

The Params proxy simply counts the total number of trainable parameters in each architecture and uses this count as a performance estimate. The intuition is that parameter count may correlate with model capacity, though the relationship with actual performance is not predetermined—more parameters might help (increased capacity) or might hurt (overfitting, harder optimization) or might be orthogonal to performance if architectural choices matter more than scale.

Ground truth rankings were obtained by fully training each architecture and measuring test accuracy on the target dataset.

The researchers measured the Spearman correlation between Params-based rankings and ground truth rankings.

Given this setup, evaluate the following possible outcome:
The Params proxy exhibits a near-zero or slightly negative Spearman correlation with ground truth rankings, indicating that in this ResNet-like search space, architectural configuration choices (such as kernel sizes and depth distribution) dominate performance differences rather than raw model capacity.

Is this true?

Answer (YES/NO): NO